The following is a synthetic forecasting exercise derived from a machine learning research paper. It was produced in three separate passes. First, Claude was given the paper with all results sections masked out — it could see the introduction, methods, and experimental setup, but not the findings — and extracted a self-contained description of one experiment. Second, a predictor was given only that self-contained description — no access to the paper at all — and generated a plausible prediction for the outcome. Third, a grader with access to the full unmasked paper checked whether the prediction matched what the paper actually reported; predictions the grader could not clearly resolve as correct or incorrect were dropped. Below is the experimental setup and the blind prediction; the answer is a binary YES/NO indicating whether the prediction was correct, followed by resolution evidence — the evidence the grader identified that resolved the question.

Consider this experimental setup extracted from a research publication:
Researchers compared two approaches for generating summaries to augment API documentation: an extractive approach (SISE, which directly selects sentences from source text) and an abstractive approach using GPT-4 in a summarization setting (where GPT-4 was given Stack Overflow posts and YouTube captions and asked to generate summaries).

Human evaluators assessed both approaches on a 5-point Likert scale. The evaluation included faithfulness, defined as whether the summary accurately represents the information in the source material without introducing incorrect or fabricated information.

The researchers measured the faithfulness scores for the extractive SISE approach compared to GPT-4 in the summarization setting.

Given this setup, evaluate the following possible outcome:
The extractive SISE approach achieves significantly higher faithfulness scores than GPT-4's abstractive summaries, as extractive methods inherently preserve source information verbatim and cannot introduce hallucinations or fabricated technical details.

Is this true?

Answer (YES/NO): YES